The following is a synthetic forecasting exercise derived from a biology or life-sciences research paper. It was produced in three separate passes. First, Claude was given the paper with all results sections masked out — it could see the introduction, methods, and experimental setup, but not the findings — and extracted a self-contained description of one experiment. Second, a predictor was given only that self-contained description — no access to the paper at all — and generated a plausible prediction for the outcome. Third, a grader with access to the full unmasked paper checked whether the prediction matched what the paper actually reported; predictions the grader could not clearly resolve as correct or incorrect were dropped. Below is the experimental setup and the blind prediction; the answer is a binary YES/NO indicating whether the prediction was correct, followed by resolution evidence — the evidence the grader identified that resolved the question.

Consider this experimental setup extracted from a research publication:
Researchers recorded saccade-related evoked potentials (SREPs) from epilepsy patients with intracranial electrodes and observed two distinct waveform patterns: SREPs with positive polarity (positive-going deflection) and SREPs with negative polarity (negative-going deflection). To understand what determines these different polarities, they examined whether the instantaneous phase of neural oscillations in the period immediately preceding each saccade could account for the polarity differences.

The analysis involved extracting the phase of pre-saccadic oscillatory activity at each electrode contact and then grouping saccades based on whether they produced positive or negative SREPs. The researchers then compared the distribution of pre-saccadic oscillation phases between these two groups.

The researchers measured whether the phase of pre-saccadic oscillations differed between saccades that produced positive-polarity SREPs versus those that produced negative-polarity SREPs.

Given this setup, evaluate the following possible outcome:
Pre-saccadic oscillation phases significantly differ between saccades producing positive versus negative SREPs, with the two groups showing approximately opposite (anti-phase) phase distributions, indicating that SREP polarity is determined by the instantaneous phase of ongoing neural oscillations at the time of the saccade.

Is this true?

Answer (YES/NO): YES